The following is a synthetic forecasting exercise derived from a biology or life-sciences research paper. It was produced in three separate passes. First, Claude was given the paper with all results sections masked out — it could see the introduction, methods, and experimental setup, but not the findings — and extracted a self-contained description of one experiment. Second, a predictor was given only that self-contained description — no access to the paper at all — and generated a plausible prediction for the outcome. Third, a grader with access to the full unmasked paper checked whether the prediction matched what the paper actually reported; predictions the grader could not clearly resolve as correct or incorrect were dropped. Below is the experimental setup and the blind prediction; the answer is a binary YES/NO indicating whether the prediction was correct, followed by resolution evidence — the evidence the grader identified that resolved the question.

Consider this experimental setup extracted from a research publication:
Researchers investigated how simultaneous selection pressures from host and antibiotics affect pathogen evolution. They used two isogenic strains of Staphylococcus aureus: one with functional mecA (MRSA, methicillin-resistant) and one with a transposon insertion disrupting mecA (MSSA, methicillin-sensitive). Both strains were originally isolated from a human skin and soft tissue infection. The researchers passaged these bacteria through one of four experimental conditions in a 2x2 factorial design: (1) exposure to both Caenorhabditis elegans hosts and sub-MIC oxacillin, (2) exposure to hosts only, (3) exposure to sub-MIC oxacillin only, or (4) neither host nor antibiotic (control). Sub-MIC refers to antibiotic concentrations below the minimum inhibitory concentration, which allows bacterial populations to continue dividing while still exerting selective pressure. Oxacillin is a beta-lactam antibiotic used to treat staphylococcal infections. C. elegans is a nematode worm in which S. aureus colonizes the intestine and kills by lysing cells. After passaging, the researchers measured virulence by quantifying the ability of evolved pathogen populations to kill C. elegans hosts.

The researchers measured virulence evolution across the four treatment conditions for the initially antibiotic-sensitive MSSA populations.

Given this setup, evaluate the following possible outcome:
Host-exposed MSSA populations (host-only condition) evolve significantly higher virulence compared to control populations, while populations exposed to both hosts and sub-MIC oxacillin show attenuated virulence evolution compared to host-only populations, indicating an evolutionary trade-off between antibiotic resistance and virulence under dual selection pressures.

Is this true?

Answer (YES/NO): NO